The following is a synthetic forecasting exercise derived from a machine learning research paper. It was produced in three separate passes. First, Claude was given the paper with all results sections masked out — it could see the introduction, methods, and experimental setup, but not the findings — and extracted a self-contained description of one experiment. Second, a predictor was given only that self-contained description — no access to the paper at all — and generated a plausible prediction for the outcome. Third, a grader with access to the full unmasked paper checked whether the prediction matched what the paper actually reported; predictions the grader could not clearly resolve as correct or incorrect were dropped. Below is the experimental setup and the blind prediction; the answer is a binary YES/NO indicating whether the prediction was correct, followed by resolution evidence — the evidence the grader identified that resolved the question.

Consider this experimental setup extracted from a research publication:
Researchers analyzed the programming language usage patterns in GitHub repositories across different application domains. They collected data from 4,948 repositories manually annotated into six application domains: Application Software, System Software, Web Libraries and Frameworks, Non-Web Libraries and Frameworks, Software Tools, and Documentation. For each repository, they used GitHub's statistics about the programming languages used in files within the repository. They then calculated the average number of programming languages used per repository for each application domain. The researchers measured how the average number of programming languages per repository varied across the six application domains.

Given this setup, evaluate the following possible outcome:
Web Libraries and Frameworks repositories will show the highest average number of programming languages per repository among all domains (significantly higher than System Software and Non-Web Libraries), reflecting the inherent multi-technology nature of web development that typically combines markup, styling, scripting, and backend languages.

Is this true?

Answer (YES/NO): NO